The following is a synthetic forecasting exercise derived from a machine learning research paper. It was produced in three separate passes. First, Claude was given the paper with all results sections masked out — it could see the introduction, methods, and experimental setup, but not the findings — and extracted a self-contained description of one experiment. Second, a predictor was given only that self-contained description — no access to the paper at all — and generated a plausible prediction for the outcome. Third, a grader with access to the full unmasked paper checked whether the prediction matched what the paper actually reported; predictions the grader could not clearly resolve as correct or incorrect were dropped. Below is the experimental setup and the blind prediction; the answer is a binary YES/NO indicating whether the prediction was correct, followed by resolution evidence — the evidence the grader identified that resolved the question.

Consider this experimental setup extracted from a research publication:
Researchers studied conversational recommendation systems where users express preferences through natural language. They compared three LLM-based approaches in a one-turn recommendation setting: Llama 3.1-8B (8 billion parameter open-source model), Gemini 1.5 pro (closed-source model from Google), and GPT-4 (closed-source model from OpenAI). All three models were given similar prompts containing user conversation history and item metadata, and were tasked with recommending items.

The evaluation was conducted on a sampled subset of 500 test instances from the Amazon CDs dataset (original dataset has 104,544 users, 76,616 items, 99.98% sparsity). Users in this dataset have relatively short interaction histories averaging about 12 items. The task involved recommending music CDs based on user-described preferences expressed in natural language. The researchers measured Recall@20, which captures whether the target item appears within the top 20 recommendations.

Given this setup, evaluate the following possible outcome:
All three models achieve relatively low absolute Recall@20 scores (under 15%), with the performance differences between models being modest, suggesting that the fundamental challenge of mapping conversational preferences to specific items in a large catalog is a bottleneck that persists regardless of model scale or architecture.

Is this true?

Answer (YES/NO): NO